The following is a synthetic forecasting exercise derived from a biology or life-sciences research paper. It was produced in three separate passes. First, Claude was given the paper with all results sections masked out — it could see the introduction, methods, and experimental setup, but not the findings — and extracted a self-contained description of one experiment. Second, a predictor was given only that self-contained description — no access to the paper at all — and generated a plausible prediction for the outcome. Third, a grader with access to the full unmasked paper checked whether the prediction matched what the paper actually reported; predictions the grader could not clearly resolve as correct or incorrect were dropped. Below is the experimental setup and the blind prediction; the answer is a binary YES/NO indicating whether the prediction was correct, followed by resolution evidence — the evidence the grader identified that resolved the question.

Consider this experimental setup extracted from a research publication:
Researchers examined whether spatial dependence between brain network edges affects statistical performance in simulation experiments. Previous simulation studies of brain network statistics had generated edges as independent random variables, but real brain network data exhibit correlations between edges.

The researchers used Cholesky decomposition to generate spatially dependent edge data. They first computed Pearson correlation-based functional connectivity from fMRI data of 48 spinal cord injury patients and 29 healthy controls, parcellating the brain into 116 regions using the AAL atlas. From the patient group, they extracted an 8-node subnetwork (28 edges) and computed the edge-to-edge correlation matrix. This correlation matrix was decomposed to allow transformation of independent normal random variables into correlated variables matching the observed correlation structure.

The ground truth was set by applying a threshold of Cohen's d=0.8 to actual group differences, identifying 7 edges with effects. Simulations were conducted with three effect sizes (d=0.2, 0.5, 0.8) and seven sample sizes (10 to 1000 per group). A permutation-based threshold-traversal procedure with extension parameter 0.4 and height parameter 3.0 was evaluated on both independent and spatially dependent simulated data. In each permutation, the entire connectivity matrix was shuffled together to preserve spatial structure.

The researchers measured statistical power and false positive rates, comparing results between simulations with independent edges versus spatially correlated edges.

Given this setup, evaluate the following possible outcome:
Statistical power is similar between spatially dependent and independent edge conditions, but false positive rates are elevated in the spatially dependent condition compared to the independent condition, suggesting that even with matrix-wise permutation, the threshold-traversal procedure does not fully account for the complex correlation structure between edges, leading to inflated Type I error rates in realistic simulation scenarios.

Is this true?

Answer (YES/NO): NO